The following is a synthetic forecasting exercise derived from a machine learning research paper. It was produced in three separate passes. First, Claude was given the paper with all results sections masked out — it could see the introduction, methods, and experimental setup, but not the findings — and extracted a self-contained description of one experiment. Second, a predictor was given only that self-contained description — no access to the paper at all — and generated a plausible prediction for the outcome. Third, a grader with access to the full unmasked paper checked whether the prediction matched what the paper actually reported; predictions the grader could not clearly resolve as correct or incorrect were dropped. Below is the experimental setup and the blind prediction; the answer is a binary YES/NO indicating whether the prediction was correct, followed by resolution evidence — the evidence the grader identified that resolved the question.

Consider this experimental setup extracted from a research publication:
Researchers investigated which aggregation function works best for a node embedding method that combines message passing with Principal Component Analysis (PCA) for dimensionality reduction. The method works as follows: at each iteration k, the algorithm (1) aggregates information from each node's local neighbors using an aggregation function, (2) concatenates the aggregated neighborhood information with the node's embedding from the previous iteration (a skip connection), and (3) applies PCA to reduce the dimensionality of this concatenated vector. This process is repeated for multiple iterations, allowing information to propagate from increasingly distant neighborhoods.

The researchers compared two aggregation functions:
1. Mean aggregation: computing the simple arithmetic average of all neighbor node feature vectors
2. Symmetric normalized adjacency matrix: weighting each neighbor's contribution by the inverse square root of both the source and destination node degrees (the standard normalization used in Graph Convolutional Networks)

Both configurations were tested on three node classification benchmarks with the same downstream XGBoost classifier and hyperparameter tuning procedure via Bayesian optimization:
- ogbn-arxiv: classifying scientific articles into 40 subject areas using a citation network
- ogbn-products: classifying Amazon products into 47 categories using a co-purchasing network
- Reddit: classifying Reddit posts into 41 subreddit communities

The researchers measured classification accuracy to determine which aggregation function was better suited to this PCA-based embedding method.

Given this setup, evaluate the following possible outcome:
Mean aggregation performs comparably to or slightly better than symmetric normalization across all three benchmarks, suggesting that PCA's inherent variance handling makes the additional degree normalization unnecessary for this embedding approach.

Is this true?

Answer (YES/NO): YES